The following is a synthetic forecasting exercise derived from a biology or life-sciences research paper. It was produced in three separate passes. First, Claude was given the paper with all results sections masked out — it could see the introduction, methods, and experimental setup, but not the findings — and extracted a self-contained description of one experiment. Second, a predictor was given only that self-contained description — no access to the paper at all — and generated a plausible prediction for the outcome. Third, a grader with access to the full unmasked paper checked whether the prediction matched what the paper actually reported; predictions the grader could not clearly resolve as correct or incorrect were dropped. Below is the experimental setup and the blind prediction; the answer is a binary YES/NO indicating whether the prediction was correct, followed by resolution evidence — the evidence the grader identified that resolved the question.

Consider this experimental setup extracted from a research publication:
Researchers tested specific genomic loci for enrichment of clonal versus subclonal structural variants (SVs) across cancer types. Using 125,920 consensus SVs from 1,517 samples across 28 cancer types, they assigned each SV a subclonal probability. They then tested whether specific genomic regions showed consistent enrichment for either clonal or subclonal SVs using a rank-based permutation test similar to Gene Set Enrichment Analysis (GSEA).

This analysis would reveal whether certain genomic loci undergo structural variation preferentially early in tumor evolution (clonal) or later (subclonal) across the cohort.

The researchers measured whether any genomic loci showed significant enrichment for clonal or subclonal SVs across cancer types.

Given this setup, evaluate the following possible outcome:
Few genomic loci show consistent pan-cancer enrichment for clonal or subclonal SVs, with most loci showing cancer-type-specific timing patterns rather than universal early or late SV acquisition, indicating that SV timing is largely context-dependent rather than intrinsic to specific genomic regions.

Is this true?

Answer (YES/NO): NO